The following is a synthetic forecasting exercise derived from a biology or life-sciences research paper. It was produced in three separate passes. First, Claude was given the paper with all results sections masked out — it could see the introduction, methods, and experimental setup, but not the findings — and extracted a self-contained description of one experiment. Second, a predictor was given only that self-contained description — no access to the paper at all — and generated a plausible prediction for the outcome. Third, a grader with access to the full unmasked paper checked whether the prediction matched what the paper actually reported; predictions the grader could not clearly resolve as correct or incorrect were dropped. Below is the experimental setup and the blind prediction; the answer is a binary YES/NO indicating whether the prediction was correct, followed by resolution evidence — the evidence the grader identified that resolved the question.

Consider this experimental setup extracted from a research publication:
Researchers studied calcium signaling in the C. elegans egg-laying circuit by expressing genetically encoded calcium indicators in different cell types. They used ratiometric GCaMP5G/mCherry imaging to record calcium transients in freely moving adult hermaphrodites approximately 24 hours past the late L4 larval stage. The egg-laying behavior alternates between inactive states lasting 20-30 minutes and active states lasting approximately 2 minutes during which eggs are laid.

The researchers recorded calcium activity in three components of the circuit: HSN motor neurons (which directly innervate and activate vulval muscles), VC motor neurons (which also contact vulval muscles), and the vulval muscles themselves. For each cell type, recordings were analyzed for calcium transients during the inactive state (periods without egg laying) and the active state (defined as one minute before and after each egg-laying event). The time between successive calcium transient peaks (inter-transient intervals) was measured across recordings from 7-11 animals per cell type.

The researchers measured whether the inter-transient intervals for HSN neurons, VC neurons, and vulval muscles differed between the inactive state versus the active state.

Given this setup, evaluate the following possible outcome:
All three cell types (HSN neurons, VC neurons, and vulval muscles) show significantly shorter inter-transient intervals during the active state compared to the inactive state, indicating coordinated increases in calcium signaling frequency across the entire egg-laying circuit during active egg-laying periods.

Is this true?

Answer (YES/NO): YES